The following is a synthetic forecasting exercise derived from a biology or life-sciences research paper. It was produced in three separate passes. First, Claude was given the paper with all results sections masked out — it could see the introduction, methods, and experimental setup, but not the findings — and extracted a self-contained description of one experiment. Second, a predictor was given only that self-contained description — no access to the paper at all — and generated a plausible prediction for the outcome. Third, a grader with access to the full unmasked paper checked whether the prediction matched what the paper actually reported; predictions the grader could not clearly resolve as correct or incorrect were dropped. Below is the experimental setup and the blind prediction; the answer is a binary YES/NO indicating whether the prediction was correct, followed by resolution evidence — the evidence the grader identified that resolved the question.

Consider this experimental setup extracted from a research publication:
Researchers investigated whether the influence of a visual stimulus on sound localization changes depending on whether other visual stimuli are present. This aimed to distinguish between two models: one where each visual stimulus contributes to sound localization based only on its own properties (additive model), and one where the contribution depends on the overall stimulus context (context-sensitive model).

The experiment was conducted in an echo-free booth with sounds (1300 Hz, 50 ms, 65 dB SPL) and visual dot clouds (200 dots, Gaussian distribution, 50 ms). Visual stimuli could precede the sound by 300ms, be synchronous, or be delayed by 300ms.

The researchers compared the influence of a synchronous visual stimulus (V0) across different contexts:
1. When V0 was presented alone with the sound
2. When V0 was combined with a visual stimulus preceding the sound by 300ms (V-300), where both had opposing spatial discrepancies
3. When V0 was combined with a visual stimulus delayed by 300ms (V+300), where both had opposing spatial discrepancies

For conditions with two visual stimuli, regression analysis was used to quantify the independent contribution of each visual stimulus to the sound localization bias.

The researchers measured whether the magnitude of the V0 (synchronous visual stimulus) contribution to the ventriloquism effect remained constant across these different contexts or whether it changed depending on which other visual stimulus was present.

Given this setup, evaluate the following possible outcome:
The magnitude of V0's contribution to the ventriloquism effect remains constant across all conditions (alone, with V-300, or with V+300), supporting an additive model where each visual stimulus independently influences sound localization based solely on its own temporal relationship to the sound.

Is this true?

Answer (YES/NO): NO